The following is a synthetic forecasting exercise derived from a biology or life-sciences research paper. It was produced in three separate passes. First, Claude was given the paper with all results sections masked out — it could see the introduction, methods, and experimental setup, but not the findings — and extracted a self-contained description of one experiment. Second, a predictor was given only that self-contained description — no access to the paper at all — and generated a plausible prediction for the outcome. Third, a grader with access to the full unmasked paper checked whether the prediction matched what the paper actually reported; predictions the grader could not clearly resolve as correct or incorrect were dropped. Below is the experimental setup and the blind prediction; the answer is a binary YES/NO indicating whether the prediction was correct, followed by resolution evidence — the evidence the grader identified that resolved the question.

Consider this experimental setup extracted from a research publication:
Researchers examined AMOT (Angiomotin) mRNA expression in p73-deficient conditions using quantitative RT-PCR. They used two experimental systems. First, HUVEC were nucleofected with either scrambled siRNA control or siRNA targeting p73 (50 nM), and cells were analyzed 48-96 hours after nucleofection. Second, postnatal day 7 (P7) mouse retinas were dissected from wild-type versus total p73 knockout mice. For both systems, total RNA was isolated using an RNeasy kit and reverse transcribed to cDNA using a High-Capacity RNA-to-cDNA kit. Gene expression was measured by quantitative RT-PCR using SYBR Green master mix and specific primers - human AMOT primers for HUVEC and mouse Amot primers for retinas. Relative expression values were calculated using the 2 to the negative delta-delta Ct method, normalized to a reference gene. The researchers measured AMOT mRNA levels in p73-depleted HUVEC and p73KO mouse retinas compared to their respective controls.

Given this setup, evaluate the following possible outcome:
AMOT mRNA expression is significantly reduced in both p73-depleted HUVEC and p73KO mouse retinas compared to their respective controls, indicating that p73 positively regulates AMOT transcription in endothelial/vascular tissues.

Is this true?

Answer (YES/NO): YES